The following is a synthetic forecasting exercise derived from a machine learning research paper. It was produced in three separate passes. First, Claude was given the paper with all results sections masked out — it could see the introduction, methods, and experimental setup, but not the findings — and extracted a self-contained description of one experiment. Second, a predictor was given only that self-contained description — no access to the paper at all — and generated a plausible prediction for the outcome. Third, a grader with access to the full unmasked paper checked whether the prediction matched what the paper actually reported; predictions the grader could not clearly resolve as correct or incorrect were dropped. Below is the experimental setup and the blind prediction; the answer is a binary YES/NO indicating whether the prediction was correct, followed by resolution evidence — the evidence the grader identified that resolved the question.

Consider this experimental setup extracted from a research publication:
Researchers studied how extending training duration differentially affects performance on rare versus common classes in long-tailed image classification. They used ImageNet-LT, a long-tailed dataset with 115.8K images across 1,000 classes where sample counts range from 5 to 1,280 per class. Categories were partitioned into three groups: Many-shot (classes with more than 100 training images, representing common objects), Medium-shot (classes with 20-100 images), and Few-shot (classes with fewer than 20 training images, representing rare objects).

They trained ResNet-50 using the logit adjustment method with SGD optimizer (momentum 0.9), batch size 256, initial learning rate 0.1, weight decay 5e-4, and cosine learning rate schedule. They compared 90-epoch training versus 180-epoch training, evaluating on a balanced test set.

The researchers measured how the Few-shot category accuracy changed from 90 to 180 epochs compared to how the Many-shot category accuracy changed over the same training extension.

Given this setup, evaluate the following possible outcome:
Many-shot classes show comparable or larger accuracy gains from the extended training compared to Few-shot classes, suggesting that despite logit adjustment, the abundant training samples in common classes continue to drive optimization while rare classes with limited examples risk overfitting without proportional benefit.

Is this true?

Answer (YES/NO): YES